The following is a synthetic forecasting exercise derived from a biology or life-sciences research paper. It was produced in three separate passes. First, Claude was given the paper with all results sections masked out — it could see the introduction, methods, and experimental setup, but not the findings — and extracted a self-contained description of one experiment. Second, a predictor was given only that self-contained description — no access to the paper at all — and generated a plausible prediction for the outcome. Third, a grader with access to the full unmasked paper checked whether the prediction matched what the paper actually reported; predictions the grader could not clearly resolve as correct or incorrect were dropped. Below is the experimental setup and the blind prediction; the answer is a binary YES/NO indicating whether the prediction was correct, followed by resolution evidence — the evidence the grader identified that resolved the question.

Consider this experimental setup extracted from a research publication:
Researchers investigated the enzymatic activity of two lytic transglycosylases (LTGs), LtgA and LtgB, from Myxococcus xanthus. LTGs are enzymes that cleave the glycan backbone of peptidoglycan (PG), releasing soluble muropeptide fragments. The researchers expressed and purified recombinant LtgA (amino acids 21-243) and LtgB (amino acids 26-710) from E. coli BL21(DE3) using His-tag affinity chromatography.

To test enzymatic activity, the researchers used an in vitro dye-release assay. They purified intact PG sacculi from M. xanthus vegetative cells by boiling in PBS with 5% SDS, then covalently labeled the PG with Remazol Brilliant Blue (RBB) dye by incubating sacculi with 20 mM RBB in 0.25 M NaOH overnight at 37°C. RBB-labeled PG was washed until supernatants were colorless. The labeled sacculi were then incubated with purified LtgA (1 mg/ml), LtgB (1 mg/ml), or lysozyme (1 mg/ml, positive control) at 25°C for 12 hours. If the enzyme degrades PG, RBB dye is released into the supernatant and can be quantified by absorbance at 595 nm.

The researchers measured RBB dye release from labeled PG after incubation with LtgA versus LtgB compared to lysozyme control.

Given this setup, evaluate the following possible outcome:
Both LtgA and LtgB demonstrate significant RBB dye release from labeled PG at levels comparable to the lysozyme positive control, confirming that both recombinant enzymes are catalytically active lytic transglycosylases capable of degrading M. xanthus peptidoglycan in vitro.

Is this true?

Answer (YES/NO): NO